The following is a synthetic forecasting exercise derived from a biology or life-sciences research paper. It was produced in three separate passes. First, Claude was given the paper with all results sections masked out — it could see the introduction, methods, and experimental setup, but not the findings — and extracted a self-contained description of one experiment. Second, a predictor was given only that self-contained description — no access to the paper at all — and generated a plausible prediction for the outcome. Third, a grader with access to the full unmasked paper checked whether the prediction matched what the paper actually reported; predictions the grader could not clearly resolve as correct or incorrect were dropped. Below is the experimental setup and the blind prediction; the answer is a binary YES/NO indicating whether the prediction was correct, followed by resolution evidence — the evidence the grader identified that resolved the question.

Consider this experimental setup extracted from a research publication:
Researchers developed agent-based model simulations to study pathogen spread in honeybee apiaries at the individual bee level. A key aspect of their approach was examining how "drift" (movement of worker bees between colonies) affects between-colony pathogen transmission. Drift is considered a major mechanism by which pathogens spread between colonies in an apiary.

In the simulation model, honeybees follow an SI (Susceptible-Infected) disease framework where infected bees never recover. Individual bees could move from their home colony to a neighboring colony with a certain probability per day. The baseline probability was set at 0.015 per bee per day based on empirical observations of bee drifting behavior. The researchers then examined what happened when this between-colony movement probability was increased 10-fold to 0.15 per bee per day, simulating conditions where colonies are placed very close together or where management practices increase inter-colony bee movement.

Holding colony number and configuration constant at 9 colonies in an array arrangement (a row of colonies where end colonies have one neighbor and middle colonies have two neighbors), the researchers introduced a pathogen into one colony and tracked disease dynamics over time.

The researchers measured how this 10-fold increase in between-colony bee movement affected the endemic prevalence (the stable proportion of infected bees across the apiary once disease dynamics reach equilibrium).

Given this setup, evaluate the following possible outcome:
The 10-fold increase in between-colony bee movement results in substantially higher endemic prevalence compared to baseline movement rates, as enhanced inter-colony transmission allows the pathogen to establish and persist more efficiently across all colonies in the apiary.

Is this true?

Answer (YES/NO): NO